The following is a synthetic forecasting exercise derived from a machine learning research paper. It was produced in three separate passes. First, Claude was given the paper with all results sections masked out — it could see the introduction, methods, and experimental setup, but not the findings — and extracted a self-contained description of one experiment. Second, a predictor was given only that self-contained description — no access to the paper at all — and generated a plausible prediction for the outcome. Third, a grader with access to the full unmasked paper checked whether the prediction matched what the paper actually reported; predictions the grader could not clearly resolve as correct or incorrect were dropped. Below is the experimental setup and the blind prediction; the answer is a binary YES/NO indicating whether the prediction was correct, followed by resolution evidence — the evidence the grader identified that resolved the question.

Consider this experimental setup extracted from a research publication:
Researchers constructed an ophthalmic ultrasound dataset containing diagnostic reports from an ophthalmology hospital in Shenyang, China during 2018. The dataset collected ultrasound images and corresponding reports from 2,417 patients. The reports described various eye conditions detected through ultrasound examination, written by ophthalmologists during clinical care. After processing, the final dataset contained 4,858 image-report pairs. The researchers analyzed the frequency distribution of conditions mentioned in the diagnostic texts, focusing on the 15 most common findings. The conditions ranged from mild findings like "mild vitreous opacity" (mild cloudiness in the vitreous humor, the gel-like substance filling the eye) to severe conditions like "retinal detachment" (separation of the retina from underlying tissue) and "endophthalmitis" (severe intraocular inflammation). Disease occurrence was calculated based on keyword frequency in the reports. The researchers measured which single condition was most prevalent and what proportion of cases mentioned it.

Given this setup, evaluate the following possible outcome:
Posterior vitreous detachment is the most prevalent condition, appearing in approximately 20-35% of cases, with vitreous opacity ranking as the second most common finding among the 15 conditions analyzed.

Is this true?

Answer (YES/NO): NO